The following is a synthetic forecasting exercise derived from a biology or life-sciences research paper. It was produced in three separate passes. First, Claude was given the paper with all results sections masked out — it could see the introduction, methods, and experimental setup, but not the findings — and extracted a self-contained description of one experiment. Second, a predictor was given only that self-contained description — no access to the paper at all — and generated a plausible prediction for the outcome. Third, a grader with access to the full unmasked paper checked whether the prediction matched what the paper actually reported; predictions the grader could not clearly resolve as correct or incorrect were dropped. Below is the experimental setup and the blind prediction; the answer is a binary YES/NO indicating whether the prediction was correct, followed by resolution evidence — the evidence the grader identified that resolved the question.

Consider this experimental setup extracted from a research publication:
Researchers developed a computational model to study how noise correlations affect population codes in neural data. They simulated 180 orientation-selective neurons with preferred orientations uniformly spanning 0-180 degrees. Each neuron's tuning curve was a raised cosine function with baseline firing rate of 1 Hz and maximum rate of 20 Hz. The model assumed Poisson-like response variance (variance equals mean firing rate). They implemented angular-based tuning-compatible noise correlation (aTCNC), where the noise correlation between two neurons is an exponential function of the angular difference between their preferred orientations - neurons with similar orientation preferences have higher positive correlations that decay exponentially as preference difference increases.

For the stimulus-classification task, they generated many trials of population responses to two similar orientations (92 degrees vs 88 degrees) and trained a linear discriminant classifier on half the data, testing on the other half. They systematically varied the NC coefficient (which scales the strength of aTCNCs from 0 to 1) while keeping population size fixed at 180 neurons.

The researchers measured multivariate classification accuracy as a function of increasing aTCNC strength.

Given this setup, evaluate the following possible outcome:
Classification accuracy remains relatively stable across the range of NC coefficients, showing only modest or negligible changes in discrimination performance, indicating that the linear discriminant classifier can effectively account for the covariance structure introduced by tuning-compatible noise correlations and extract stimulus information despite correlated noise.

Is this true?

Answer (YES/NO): NO